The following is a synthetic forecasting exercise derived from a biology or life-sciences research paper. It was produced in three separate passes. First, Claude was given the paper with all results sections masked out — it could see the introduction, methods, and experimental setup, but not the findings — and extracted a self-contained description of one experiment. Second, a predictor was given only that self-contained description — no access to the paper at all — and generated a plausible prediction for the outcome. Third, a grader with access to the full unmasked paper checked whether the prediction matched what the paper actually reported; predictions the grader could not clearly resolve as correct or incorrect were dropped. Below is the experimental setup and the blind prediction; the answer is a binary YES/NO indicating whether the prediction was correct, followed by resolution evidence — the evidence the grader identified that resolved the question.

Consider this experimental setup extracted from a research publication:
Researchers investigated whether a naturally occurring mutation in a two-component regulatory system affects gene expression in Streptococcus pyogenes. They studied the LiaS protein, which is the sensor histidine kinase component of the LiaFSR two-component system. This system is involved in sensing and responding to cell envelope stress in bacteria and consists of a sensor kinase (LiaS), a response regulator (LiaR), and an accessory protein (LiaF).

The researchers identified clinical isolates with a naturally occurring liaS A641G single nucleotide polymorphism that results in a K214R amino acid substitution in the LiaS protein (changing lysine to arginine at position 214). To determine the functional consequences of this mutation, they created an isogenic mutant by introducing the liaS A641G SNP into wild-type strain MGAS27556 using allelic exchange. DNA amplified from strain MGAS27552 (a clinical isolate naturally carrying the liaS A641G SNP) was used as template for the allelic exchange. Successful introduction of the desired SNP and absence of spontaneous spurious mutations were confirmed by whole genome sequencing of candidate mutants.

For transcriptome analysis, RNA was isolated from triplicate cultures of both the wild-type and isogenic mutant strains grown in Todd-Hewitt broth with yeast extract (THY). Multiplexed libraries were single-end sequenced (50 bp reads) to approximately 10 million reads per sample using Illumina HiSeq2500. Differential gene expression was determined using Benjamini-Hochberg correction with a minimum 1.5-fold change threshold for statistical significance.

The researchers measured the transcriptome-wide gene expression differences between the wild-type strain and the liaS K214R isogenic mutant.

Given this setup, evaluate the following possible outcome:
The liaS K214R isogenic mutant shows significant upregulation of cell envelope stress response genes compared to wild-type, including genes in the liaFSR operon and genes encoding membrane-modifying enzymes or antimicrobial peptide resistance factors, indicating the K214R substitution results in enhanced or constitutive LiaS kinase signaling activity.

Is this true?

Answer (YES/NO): NO